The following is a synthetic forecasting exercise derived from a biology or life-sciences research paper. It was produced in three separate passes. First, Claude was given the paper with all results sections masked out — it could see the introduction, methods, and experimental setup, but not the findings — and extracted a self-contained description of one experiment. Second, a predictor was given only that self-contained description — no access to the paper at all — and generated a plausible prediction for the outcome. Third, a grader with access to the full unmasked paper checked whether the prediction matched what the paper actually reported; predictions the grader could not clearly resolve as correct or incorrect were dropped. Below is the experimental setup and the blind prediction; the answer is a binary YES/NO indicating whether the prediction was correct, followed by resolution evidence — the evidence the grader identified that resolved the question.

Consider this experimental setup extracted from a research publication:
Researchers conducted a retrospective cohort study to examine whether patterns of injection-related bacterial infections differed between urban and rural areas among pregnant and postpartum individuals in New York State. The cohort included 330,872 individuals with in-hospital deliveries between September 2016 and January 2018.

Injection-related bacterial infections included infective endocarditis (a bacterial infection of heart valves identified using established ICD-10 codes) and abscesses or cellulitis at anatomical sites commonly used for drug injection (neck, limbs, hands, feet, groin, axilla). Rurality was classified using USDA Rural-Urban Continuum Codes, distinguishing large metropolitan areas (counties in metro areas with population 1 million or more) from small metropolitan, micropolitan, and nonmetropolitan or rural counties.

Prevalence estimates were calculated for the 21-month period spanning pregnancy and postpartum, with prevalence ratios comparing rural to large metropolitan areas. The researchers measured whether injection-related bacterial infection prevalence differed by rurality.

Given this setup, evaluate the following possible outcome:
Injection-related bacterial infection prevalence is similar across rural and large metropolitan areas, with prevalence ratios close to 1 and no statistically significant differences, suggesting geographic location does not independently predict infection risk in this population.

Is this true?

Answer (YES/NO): NO